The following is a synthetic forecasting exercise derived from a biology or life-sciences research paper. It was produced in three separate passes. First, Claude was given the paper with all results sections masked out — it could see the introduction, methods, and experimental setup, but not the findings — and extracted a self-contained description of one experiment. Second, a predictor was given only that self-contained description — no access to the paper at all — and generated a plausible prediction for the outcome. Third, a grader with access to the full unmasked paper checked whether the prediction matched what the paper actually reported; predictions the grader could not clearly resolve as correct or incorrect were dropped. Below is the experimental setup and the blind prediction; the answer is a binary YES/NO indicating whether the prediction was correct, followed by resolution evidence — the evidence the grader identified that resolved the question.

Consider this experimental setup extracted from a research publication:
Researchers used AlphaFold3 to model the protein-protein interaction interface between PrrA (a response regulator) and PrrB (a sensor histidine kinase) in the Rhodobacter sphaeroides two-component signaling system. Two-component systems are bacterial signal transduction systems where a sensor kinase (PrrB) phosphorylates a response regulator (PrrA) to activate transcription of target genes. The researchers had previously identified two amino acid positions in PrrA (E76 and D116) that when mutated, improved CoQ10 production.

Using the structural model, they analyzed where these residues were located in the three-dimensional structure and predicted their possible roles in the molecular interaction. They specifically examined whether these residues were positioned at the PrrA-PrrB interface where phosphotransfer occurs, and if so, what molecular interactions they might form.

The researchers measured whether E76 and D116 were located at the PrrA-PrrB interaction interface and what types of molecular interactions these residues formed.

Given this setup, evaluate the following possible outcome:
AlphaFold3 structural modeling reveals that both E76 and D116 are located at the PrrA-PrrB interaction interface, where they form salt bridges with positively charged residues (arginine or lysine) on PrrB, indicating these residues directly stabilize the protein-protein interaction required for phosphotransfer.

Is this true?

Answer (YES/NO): NO